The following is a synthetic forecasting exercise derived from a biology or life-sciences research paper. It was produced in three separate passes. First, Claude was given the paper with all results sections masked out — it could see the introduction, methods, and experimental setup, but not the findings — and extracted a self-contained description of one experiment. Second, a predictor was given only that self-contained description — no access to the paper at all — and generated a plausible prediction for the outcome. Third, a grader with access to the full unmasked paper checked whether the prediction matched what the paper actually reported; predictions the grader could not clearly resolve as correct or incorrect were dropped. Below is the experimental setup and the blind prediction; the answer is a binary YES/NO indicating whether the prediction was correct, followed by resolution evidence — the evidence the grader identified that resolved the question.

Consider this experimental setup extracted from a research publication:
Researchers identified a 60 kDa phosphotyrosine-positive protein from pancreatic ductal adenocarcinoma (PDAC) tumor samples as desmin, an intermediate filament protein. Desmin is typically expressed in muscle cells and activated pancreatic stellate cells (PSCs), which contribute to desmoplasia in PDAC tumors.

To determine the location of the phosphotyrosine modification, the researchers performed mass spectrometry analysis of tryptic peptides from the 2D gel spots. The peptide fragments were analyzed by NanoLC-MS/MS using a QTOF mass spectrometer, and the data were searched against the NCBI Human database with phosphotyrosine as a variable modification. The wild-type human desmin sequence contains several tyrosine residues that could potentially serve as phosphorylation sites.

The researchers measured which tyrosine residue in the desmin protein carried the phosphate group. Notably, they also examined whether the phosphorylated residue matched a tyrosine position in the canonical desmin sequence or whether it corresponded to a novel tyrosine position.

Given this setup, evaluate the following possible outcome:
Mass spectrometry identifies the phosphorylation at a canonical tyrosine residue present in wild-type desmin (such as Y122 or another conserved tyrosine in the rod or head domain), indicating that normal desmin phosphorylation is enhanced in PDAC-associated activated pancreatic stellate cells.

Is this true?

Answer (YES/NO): NO